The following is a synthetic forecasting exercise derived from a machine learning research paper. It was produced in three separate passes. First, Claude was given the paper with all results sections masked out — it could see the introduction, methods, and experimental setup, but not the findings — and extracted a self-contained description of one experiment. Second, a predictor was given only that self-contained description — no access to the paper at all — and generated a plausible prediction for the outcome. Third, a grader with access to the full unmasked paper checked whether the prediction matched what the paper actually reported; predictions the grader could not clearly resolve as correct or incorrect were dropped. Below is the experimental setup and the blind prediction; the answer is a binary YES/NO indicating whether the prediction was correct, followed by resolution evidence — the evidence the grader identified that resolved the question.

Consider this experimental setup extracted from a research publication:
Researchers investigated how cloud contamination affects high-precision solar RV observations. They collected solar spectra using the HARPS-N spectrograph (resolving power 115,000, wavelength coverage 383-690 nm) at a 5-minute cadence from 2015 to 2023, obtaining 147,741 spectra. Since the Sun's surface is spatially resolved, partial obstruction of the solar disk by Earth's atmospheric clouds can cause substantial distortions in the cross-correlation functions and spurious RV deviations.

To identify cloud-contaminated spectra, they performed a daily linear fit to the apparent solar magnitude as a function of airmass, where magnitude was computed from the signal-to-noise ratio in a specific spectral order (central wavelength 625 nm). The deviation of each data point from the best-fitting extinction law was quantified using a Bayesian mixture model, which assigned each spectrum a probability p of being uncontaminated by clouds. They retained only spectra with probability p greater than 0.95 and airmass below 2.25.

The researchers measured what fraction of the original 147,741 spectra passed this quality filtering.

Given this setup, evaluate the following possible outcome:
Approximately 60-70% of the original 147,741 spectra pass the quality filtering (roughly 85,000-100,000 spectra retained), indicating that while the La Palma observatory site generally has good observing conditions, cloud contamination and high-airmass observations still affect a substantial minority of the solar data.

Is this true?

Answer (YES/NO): NO